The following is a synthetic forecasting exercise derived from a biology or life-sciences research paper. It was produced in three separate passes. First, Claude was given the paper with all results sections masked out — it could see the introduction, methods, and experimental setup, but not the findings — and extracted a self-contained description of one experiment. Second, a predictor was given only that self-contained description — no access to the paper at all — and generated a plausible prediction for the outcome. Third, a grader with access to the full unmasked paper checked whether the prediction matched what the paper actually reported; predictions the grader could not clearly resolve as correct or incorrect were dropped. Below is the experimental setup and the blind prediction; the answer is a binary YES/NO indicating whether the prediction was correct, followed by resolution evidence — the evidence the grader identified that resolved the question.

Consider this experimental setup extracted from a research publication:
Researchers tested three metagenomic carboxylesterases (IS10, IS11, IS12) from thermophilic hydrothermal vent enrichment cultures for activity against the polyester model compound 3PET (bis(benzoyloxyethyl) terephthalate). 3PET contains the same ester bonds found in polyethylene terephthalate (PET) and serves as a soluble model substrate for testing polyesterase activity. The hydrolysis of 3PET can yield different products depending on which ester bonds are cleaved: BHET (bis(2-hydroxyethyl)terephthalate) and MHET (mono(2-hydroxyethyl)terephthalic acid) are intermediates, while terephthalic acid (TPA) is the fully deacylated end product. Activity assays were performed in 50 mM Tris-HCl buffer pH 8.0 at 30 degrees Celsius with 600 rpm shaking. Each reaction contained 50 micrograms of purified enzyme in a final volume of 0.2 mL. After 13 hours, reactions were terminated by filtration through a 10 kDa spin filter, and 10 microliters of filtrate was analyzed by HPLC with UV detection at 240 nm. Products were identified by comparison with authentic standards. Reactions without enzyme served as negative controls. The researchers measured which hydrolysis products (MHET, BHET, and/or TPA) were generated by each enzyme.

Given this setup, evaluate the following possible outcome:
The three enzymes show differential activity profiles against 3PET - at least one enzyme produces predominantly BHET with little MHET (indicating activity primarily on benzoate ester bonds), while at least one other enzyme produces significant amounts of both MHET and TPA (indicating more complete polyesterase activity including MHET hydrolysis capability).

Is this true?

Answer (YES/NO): NO